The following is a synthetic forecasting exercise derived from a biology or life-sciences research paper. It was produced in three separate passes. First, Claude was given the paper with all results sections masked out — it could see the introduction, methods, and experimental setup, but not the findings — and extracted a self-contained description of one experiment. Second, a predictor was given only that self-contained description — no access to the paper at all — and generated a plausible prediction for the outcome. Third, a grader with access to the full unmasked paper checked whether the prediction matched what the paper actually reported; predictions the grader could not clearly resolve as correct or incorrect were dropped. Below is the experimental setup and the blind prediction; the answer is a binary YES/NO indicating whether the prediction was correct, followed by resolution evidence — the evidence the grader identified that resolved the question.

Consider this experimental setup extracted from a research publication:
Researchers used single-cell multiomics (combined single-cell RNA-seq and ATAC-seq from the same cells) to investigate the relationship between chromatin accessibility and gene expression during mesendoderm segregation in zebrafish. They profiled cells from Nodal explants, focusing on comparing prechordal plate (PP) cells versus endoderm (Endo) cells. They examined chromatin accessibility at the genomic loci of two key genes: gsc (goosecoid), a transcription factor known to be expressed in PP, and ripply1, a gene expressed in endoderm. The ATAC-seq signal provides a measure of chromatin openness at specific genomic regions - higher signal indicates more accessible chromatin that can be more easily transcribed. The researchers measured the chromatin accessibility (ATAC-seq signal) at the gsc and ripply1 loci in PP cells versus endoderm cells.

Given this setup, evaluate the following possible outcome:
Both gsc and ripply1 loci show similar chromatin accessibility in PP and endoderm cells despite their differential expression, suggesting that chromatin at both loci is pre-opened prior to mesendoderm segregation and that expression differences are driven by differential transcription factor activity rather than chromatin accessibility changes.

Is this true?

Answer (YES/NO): NO